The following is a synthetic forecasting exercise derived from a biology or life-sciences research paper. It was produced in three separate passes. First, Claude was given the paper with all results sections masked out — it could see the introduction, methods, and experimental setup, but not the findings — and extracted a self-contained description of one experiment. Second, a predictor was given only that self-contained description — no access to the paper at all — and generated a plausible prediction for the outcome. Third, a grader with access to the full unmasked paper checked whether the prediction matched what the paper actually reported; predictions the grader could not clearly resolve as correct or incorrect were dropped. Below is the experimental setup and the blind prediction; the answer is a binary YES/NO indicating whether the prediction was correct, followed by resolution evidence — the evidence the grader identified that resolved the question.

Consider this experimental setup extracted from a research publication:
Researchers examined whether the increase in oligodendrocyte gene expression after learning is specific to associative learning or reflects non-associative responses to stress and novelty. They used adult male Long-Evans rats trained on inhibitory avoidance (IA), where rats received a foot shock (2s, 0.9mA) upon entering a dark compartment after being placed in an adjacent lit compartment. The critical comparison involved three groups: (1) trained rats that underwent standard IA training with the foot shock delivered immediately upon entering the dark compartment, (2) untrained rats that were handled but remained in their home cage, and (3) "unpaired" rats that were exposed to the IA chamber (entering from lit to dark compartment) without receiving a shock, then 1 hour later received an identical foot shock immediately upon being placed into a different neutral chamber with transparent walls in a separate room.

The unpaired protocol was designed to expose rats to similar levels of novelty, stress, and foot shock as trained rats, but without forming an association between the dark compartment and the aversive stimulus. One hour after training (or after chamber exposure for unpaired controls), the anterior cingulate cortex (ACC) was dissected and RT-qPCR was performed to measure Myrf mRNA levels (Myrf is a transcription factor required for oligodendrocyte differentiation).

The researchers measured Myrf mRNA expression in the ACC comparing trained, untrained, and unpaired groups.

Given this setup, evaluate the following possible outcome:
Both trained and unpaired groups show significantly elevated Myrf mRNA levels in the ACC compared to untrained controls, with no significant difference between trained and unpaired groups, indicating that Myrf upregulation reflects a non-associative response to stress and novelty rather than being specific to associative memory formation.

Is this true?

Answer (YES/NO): NO